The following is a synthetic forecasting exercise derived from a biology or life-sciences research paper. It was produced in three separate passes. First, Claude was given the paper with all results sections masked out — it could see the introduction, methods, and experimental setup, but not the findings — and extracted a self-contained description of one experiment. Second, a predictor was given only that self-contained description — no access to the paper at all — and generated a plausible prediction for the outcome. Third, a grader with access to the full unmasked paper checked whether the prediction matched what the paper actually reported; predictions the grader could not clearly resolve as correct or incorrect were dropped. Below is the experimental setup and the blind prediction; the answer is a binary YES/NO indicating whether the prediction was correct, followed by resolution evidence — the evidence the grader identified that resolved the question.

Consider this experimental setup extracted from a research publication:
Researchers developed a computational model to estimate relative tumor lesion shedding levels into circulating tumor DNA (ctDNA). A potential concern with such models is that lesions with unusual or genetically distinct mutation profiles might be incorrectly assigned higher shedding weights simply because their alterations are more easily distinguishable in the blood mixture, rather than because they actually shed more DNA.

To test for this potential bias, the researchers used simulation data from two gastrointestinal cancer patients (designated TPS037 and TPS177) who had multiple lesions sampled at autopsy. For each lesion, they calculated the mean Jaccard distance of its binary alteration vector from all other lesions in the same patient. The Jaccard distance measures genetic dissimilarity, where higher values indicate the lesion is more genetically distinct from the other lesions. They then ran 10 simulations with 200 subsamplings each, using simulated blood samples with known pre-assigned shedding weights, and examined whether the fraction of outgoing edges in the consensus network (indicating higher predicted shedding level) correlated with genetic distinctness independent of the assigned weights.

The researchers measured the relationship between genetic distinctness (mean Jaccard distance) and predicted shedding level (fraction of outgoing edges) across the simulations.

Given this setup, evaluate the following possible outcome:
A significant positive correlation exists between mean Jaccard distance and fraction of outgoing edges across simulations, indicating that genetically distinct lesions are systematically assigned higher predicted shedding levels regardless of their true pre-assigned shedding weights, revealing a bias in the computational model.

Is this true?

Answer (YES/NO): NO